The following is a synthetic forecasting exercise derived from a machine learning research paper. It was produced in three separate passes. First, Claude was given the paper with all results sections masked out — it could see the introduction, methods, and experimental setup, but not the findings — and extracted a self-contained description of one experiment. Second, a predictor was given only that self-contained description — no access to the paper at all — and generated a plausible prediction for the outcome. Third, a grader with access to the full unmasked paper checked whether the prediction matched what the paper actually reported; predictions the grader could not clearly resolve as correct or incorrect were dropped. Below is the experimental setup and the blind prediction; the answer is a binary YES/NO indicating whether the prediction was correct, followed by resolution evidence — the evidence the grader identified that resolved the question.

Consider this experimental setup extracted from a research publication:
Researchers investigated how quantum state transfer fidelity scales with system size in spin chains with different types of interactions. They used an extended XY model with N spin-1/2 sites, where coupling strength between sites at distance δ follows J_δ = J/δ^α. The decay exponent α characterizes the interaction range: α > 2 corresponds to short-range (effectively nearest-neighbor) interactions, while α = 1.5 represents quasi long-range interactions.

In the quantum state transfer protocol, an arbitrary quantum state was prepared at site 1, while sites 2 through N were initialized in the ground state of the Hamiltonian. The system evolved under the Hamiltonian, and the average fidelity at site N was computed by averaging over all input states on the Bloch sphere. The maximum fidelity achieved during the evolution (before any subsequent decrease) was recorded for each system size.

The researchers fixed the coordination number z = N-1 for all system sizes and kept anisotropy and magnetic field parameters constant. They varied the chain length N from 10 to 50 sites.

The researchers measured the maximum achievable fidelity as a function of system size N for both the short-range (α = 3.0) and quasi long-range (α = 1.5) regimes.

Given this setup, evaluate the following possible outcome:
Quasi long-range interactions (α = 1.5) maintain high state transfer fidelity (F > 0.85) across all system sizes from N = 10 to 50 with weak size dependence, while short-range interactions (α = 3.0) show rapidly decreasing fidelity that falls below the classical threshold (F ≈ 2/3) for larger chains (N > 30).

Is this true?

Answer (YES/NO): NO